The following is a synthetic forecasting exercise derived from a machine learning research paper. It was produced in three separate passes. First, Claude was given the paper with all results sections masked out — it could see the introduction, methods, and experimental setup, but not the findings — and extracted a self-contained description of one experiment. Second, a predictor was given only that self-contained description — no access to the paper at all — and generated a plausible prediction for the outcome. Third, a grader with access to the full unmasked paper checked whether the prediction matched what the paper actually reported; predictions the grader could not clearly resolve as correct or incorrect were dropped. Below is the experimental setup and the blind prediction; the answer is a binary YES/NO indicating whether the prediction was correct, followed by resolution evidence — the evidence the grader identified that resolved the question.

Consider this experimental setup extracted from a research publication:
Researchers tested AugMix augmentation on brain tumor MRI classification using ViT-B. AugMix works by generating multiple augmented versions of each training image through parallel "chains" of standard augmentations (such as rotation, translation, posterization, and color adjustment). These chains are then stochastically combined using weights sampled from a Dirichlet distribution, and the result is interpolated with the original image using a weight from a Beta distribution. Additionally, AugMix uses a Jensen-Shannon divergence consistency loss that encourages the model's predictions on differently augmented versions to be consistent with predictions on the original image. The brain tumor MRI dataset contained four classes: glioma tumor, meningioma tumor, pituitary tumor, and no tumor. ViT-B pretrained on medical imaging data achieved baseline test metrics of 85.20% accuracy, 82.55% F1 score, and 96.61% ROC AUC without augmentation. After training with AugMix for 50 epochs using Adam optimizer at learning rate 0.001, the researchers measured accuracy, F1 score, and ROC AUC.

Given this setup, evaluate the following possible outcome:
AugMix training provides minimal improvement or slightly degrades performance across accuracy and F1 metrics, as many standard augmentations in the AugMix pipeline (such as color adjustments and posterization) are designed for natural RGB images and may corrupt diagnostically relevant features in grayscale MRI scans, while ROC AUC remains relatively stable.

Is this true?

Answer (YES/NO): NO